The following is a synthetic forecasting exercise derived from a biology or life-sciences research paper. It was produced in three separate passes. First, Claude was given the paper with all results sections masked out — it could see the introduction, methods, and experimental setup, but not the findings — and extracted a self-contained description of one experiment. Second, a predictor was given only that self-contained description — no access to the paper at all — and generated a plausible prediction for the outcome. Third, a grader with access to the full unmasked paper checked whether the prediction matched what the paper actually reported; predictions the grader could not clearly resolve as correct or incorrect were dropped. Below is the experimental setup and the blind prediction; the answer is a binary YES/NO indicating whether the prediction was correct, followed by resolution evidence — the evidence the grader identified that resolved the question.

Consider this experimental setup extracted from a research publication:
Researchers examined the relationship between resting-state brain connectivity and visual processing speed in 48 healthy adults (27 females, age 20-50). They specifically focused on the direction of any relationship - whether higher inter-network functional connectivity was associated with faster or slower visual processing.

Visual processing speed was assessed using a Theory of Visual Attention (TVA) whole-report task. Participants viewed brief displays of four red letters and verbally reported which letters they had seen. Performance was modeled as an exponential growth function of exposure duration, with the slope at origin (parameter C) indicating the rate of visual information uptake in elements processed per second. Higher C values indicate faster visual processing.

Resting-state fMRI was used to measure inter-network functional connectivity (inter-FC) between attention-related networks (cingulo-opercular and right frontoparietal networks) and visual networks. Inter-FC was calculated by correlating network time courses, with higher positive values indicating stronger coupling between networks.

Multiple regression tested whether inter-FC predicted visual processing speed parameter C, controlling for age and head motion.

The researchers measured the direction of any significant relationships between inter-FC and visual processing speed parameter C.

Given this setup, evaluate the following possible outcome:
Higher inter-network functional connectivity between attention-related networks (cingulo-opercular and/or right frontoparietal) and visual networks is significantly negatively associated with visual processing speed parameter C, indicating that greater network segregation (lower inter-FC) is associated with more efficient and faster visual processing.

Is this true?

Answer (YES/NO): YES